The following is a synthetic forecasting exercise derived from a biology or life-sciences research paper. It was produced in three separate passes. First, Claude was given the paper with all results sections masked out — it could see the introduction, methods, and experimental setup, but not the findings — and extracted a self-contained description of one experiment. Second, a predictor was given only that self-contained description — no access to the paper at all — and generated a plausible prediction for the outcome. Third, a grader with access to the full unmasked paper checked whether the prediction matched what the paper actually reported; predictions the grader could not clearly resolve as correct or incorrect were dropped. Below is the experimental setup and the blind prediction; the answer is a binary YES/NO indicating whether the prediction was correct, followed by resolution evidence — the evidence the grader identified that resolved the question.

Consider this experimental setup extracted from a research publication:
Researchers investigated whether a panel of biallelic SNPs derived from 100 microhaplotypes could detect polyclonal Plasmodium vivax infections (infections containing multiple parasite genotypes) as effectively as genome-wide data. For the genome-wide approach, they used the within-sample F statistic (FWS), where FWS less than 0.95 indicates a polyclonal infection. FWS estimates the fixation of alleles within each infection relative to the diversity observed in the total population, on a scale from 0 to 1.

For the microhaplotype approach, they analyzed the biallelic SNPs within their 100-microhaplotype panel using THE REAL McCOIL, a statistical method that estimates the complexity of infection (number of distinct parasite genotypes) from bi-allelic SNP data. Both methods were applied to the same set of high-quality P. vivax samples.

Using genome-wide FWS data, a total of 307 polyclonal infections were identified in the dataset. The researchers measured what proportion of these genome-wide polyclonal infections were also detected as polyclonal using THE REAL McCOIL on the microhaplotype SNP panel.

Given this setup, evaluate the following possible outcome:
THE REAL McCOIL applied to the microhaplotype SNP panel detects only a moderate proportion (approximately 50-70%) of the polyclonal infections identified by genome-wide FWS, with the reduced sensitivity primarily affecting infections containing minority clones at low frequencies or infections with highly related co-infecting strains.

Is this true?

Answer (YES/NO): NO